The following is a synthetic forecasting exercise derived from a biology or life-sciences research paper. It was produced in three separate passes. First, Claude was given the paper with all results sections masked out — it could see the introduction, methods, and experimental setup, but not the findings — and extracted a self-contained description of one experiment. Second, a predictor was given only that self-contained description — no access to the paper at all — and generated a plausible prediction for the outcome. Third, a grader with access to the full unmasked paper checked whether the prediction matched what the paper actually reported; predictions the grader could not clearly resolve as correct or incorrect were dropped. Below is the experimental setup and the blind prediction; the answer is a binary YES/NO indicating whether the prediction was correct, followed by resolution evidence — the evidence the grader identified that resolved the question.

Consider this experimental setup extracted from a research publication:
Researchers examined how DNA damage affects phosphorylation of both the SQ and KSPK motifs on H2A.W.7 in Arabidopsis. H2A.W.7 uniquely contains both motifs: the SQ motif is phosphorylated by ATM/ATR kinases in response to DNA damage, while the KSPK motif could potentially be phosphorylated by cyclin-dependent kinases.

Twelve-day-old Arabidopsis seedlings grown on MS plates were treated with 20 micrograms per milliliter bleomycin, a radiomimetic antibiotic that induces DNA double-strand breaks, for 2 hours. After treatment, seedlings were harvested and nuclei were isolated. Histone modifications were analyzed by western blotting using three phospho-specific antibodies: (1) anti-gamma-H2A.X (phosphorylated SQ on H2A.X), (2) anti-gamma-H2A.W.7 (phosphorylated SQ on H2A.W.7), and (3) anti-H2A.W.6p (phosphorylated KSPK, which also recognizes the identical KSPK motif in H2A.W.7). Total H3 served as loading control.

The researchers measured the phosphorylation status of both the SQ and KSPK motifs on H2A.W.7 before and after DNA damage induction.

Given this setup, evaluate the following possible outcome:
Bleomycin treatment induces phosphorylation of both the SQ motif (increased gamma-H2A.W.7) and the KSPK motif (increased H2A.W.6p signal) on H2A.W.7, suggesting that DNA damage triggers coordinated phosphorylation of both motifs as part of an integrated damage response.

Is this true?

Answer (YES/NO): NO